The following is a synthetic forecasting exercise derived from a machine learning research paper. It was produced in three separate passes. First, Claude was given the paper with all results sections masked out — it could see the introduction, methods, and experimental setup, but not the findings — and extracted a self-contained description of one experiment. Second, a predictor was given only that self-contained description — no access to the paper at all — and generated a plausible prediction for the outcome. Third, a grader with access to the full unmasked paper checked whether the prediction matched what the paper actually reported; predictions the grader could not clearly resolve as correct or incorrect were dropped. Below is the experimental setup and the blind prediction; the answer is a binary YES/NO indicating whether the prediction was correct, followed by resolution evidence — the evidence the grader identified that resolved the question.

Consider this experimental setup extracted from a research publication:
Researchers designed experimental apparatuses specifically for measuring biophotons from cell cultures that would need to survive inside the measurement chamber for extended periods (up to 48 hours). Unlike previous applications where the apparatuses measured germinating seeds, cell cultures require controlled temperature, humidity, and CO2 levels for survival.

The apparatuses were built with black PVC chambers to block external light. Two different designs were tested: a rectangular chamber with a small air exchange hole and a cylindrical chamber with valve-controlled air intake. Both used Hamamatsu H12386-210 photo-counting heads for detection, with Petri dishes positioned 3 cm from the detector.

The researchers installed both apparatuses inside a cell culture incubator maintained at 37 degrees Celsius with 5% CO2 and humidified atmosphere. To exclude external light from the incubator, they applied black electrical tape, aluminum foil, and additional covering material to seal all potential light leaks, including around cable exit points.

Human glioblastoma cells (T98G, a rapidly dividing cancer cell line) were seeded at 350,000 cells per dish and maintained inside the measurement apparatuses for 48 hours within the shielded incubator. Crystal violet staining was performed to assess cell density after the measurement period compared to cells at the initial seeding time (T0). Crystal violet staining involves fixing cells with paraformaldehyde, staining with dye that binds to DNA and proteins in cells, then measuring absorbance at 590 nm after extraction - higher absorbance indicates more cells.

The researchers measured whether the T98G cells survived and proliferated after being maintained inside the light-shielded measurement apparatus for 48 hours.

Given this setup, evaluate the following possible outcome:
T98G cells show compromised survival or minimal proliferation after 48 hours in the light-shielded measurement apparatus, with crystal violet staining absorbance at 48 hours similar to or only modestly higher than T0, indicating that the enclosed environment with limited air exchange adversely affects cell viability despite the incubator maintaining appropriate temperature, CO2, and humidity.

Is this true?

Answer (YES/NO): NO